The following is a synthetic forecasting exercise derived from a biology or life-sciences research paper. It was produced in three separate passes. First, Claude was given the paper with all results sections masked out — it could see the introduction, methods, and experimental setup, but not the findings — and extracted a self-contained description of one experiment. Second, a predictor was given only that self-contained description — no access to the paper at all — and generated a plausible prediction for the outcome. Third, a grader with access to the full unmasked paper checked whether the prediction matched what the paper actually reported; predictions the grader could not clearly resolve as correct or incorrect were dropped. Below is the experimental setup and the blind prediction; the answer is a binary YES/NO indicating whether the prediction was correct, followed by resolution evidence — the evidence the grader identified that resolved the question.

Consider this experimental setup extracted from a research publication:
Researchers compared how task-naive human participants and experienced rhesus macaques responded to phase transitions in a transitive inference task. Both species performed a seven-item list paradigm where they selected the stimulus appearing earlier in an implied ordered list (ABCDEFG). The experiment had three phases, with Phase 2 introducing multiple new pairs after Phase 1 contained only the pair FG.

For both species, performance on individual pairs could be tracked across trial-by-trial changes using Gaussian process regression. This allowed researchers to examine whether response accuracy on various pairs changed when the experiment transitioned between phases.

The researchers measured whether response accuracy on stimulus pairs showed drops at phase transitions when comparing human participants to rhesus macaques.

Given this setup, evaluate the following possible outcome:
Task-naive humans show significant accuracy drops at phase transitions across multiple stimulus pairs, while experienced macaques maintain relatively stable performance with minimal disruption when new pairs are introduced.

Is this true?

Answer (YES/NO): NO